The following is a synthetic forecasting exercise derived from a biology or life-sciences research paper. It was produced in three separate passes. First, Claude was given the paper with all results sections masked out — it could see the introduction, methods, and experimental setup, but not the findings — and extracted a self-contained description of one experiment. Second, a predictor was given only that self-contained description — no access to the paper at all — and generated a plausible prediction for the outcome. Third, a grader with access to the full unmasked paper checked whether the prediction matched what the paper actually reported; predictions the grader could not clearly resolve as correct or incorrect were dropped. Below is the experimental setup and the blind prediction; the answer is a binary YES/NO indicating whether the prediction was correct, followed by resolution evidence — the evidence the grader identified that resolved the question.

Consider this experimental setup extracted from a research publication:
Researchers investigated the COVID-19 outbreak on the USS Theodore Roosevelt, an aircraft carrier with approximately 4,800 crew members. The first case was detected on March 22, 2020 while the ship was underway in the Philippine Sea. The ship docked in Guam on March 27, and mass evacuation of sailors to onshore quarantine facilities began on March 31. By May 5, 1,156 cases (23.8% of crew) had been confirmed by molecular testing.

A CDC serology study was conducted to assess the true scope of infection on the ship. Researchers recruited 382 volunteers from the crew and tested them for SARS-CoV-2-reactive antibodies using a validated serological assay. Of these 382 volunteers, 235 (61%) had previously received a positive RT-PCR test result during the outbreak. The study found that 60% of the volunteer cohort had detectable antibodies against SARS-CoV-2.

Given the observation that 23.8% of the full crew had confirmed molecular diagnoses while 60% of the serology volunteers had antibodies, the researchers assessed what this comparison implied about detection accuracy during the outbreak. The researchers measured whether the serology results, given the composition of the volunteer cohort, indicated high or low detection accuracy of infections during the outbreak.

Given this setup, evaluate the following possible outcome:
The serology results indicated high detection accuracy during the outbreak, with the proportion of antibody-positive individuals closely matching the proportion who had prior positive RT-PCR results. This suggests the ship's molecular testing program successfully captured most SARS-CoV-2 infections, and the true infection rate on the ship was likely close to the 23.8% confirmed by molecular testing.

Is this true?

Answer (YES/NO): NO